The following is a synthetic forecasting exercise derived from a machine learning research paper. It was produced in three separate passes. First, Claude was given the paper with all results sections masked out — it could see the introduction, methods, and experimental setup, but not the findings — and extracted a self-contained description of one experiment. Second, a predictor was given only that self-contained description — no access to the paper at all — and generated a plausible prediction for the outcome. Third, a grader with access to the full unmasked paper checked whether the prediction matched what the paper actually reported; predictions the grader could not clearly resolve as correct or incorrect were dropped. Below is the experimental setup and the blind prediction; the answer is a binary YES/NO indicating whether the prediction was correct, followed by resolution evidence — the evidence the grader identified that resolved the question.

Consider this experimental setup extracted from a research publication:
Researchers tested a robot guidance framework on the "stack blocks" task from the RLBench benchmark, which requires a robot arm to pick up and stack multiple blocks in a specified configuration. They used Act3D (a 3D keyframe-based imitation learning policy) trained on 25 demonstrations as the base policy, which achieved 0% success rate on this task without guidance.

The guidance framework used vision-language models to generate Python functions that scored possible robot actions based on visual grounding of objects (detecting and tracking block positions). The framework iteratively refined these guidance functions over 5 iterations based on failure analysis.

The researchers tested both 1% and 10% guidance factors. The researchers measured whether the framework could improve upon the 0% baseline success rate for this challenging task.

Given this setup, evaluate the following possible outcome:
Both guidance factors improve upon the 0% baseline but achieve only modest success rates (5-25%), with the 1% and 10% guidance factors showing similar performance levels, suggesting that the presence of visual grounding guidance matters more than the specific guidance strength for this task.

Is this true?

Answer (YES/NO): NO